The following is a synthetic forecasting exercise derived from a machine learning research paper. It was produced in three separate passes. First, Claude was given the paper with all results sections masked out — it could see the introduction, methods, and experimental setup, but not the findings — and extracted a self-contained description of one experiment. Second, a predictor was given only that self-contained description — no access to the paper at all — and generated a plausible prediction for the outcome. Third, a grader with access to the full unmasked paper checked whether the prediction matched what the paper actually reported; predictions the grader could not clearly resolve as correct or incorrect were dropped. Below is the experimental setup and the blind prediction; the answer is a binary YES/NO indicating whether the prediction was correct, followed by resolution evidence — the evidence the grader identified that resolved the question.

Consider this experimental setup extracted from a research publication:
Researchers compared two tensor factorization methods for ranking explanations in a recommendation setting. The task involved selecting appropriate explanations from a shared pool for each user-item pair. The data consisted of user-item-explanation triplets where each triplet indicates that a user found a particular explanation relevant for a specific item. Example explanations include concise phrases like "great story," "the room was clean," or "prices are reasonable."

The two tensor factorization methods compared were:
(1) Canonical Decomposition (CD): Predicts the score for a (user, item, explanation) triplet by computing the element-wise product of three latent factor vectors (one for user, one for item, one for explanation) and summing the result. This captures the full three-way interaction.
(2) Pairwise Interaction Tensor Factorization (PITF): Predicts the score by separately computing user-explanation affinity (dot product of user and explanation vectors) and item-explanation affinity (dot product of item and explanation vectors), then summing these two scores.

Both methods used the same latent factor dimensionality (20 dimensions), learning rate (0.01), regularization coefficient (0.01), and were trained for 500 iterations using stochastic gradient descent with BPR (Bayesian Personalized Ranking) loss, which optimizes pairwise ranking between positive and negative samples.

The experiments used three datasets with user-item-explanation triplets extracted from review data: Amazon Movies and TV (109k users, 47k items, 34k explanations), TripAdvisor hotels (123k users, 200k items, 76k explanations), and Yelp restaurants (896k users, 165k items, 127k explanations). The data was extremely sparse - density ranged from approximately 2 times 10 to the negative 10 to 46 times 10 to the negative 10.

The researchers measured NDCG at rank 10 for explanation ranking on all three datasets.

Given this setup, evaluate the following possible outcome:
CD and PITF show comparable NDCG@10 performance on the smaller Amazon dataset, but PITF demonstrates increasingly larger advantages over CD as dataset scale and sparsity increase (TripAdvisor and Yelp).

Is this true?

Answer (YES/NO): NO